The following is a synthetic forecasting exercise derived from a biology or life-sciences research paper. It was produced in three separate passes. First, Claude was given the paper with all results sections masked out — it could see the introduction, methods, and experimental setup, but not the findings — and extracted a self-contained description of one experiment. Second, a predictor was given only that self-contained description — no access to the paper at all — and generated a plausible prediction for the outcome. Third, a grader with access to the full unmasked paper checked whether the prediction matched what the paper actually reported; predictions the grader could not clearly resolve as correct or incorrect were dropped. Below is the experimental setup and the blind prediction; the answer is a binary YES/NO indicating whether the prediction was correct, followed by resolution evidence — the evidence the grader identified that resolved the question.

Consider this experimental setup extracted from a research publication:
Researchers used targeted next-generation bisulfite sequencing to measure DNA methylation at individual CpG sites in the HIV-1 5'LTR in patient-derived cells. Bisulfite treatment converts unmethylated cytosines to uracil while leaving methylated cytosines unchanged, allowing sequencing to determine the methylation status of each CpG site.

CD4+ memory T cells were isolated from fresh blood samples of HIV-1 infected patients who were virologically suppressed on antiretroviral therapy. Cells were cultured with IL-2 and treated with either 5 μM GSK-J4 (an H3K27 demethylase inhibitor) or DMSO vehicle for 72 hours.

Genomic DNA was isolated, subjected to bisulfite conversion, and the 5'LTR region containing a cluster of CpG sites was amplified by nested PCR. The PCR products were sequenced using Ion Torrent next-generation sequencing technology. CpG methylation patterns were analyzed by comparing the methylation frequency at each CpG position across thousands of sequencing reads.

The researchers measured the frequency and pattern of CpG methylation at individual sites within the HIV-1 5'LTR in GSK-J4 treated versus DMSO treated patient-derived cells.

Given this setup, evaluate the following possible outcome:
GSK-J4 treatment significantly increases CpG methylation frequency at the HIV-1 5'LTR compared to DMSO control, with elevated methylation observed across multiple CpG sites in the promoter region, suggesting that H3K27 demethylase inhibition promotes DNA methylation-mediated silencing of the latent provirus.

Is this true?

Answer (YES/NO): NO